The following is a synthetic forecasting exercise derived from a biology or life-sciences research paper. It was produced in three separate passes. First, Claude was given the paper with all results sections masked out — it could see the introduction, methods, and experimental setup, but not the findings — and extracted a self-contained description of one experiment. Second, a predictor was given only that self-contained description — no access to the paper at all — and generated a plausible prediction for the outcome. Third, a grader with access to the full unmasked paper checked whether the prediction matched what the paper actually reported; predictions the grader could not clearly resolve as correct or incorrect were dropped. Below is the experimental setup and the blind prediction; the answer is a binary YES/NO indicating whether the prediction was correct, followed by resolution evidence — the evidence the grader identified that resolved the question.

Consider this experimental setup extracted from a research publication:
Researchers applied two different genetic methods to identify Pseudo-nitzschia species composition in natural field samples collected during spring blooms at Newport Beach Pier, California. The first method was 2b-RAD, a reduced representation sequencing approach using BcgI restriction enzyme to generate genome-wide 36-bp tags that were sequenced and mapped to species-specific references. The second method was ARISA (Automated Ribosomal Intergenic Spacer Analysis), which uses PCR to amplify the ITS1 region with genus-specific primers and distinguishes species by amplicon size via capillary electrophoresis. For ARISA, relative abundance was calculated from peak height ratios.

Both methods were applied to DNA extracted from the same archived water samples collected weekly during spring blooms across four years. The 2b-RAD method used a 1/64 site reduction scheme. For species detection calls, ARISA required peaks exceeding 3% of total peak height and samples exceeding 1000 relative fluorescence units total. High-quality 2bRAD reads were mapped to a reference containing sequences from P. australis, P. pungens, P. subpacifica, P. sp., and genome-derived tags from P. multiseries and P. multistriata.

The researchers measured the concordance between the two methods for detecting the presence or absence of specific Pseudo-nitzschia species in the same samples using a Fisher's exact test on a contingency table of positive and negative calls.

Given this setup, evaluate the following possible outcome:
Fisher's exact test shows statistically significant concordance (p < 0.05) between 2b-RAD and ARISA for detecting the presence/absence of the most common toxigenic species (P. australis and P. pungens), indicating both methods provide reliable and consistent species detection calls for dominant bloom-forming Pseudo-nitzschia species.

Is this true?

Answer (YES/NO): NO